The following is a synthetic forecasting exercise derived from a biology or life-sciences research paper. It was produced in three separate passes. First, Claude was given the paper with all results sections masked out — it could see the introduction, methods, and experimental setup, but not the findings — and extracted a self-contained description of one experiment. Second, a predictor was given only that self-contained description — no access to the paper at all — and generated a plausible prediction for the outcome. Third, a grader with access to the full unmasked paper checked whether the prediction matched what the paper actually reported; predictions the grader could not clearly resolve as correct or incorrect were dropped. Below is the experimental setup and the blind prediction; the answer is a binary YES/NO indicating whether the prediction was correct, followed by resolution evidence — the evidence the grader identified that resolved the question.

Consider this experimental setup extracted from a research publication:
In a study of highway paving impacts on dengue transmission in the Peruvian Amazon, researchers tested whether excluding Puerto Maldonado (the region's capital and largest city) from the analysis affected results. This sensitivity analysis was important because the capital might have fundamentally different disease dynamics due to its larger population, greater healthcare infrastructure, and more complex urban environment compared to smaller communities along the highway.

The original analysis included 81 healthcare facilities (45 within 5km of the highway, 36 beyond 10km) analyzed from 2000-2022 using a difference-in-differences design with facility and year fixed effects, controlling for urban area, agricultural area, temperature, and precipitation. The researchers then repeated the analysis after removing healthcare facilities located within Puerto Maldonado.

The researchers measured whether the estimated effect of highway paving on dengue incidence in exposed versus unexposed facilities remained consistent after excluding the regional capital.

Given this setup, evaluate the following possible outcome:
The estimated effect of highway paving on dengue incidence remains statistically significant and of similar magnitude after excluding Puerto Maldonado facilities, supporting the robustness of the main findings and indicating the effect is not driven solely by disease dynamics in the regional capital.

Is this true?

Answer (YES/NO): YES